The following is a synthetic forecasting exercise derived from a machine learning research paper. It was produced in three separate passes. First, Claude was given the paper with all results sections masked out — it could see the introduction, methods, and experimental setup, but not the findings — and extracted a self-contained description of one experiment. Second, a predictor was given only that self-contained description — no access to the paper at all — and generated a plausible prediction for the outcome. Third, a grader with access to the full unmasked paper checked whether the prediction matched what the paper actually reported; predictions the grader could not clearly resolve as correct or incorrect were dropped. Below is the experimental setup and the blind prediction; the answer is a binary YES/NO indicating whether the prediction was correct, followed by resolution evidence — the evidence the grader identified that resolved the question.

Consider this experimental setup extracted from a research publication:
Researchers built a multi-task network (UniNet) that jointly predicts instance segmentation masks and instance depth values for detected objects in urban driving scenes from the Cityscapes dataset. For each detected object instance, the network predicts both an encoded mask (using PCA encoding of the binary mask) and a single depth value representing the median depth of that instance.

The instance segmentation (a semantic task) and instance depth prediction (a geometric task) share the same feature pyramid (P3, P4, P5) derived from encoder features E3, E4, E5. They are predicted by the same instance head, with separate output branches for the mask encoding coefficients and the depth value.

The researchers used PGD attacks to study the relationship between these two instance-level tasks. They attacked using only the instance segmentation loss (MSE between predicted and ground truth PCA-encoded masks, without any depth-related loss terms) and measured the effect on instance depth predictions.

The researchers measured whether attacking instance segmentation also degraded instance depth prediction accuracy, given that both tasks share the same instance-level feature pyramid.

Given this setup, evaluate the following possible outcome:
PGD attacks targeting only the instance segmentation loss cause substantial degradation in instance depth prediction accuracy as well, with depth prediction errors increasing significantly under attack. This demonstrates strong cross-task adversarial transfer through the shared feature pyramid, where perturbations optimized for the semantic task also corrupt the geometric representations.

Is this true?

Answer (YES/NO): NO